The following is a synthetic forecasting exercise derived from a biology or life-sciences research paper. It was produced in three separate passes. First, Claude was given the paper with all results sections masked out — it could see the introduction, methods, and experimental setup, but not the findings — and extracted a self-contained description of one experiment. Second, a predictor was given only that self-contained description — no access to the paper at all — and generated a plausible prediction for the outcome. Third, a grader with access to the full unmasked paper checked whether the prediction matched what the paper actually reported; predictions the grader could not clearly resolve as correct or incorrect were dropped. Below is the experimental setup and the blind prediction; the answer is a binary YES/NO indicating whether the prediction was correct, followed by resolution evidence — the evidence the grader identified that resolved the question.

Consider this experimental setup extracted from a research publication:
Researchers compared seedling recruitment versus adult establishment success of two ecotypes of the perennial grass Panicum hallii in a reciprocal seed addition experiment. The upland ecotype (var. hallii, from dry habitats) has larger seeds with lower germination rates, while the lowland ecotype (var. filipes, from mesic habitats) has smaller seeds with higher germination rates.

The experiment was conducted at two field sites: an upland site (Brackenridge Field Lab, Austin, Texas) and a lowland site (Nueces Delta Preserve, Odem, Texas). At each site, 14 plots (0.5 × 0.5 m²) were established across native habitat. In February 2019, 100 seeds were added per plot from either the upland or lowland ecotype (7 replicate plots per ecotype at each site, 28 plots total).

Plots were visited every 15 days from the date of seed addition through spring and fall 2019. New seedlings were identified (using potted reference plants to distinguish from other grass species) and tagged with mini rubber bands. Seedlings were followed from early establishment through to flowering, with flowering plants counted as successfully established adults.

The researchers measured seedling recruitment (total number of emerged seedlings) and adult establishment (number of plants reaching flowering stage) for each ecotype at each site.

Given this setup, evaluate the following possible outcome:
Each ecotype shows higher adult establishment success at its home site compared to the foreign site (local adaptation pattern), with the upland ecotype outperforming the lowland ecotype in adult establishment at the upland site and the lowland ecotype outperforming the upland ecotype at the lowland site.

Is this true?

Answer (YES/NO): NO